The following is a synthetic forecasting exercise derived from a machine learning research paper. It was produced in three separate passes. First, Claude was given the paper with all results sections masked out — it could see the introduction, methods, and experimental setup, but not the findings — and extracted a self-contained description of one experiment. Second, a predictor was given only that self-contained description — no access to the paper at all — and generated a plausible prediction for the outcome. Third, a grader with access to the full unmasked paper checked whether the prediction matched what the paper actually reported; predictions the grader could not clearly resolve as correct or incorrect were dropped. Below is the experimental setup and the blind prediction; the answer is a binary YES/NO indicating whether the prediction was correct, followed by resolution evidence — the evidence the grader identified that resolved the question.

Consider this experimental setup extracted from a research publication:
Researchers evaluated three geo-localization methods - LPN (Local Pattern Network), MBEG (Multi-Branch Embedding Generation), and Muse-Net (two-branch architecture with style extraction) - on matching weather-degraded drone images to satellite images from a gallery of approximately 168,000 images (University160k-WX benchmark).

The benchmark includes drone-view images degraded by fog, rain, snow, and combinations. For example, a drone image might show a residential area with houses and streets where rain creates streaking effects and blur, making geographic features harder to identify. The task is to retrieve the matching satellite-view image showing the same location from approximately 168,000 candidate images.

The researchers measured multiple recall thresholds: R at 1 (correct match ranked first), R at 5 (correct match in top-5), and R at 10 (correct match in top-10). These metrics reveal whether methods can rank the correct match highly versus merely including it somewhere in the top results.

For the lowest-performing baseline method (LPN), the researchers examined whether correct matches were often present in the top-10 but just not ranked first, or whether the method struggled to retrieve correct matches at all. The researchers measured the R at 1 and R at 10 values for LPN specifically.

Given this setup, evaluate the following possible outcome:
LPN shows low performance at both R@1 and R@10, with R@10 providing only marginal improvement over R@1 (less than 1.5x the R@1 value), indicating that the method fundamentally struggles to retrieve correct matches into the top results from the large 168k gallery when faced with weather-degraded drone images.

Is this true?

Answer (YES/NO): YES